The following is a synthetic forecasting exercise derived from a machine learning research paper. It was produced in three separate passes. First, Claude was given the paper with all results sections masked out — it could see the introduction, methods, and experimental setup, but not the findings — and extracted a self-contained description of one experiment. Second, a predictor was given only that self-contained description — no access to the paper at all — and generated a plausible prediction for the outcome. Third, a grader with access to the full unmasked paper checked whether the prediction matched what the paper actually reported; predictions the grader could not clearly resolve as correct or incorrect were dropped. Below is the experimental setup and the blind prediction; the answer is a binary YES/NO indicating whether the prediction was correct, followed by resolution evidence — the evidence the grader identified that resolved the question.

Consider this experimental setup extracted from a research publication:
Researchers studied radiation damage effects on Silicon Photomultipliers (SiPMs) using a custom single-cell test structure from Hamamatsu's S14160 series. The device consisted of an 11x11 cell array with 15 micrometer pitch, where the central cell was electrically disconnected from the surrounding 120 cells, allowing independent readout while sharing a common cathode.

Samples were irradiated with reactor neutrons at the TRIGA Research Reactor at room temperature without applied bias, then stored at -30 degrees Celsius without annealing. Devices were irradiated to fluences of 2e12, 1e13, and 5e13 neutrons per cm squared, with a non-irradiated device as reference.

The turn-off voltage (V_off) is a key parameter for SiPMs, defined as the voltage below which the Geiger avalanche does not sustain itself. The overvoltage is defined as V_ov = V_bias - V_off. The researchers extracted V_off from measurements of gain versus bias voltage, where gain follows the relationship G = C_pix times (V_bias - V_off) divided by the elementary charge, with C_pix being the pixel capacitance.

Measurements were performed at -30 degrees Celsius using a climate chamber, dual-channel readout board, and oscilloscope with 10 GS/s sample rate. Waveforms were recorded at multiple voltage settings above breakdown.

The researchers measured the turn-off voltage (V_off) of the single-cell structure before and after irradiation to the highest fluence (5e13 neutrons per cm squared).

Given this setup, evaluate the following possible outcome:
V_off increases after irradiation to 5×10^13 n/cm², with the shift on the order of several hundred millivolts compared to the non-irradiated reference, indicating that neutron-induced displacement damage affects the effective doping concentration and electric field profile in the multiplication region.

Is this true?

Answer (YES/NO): YES